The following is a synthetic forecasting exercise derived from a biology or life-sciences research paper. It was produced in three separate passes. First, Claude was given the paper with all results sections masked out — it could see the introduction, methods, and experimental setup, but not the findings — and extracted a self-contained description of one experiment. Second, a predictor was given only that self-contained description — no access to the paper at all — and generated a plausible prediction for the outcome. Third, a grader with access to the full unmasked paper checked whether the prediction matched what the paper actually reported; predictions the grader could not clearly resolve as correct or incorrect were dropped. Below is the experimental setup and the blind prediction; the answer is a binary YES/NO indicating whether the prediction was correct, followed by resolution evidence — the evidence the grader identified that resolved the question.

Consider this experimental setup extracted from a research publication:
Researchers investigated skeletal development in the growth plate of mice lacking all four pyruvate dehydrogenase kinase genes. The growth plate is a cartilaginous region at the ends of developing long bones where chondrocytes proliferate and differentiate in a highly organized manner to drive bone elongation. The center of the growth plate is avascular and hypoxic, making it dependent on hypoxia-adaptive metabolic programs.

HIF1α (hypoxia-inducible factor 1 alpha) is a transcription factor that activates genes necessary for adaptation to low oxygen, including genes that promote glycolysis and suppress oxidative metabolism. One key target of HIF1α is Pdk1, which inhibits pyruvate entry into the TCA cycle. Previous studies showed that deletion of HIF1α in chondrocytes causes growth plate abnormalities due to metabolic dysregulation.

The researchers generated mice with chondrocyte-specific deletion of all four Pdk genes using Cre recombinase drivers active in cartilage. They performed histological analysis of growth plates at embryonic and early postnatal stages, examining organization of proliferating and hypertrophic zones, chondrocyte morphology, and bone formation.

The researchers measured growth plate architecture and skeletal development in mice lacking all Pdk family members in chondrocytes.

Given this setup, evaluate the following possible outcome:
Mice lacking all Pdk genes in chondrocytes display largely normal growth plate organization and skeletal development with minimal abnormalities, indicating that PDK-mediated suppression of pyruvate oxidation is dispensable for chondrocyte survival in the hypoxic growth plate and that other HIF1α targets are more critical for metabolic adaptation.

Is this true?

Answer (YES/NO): YES